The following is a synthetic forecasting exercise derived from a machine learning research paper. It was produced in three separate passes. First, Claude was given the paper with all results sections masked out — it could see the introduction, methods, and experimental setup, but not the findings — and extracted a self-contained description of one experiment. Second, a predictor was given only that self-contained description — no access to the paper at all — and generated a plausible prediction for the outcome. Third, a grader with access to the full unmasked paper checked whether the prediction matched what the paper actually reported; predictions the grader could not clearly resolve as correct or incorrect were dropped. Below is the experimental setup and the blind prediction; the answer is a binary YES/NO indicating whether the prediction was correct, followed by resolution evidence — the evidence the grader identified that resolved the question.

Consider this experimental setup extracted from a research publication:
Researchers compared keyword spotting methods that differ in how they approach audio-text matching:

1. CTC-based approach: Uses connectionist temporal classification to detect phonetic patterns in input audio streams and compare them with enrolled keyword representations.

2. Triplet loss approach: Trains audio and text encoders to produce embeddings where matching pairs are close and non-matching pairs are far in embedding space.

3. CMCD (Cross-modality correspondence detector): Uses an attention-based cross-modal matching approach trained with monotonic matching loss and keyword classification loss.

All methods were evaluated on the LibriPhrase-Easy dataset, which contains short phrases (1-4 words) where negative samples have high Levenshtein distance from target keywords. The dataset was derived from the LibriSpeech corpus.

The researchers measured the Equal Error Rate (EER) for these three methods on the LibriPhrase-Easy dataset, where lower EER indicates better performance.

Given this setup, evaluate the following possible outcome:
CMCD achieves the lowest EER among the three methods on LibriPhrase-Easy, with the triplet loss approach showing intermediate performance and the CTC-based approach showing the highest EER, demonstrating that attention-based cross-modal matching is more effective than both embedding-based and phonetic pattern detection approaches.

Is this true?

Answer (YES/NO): NO